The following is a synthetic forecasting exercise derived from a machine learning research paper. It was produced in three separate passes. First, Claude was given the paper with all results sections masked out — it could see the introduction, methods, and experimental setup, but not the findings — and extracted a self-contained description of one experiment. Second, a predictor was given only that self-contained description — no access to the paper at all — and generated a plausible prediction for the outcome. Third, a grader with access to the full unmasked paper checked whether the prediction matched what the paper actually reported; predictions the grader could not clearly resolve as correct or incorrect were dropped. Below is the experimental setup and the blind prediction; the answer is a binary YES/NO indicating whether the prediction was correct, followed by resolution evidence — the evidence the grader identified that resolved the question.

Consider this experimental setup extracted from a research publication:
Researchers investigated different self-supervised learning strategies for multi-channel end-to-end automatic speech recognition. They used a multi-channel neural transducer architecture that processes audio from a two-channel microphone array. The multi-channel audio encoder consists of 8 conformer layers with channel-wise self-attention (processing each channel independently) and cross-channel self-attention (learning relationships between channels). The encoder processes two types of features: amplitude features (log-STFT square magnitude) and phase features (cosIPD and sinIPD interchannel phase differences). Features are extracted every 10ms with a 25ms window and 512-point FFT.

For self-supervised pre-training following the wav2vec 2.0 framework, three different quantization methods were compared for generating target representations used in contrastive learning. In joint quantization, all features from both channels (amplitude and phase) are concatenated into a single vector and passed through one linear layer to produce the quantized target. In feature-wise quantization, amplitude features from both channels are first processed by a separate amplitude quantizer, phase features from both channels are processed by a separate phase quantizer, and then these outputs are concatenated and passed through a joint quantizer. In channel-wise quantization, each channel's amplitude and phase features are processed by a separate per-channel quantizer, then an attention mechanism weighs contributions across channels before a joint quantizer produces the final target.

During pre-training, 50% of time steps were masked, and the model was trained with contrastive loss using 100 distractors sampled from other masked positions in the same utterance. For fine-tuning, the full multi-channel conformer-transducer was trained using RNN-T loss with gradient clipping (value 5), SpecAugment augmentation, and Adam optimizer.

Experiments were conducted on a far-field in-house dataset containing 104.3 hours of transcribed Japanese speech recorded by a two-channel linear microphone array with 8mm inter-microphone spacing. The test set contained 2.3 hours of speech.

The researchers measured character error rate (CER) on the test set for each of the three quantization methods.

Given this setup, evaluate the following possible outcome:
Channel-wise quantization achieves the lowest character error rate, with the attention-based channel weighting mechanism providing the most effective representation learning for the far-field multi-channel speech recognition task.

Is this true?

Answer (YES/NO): NO